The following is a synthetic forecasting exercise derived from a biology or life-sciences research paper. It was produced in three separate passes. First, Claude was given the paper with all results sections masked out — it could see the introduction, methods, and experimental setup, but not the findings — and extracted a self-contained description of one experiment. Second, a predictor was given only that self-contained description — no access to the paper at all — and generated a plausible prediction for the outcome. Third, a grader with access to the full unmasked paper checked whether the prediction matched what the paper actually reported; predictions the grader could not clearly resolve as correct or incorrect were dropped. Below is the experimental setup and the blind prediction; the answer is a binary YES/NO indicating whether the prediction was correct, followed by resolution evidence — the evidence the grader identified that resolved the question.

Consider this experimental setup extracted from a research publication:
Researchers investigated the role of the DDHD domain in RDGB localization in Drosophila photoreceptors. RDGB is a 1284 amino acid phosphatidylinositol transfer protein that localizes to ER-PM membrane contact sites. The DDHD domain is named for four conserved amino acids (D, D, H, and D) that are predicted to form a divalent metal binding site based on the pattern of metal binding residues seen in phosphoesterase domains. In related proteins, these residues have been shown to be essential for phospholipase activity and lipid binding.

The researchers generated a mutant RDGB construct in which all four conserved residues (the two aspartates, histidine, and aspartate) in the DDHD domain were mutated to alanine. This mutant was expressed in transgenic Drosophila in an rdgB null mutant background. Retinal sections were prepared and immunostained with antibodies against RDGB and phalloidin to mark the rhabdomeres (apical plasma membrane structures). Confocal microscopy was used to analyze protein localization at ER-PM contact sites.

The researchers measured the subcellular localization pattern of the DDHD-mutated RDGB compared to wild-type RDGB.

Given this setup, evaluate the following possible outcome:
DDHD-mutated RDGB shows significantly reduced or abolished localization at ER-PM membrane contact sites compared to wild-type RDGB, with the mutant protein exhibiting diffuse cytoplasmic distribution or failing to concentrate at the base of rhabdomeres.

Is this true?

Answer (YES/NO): YES